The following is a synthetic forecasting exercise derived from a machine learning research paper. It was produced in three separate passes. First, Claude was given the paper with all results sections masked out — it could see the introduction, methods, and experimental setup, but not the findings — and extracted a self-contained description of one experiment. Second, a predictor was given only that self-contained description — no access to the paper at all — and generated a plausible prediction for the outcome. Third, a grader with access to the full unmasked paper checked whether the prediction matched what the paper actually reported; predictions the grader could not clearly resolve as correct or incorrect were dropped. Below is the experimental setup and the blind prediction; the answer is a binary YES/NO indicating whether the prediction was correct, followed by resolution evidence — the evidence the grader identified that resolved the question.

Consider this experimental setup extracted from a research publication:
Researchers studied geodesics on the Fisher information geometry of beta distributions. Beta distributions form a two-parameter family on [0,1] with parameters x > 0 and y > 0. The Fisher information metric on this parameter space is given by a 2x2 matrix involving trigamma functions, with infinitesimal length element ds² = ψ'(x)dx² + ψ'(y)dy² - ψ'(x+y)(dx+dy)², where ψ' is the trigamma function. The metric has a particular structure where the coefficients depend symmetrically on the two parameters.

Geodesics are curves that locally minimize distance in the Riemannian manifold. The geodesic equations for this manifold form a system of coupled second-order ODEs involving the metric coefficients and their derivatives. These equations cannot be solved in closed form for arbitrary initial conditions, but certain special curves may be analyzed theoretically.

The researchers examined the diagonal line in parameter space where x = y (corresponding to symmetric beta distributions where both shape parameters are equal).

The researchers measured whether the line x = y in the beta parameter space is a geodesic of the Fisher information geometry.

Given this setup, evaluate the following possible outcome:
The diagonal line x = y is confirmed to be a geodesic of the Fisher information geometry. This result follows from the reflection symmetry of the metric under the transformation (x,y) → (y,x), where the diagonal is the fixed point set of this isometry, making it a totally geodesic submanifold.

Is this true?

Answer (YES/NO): YES